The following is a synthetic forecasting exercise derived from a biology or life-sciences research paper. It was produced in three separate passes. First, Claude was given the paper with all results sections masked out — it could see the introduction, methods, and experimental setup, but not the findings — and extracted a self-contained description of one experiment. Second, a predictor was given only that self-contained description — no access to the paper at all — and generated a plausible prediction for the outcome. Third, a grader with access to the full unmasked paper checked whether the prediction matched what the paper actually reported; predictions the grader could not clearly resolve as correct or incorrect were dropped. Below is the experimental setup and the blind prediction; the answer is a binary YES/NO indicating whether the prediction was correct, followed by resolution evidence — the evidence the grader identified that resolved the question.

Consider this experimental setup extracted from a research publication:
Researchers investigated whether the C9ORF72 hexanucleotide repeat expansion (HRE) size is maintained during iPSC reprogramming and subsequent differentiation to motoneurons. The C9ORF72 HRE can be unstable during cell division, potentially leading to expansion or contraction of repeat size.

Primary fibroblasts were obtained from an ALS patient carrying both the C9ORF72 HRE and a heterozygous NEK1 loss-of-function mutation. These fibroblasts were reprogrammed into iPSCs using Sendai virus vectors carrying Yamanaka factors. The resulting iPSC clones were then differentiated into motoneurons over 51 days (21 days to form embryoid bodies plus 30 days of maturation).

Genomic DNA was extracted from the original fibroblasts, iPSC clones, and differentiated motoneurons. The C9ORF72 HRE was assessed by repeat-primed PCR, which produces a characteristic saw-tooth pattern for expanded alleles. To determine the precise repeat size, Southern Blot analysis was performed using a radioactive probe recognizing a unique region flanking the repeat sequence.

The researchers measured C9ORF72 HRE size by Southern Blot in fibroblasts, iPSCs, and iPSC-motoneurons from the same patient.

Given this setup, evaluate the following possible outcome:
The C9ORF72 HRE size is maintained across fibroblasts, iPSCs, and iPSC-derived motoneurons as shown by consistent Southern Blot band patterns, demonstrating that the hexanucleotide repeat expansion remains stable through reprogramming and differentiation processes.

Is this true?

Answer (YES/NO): NO